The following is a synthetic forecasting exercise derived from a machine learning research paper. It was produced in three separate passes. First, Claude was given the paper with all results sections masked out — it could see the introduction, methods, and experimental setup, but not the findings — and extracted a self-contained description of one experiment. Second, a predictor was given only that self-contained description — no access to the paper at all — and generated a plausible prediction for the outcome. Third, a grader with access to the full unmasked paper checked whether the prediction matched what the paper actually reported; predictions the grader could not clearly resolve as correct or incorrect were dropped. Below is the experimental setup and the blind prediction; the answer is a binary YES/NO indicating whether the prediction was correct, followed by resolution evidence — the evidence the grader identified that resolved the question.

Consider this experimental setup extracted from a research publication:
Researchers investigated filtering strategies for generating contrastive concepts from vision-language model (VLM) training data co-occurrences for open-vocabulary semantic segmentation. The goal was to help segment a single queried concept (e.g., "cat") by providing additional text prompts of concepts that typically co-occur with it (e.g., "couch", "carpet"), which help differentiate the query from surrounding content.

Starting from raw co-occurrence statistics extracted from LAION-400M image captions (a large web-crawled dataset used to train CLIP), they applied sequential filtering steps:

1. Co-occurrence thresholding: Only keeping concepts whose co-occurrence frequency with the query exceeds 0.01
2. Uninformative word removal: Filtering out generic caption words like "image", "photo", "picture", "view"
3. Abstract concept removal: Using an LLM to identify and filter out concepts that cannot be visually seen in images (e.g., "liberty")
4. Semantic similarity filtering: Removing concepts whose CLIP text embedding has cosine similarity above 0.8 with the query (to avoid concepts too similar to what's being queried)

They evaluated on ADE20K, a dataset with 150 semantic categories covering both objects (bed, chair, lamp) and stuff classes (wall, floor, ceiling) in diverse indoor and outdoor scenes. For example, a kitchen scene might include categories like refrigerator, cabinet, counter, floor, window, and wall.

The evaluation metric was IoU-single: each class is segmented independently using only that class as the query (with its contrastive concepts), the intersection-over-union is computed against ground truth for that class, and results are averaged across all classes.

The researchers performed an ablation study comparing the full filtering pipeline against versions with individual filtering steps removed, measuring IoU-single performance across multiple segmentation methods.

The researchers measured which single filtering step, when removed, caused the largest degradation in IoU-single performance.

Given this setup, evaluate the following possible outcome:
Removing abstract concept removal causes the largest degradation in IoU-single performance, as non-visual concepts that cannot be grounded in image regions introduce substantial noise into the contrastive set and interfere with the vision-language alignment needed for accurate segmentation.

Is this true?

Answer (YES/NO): NO